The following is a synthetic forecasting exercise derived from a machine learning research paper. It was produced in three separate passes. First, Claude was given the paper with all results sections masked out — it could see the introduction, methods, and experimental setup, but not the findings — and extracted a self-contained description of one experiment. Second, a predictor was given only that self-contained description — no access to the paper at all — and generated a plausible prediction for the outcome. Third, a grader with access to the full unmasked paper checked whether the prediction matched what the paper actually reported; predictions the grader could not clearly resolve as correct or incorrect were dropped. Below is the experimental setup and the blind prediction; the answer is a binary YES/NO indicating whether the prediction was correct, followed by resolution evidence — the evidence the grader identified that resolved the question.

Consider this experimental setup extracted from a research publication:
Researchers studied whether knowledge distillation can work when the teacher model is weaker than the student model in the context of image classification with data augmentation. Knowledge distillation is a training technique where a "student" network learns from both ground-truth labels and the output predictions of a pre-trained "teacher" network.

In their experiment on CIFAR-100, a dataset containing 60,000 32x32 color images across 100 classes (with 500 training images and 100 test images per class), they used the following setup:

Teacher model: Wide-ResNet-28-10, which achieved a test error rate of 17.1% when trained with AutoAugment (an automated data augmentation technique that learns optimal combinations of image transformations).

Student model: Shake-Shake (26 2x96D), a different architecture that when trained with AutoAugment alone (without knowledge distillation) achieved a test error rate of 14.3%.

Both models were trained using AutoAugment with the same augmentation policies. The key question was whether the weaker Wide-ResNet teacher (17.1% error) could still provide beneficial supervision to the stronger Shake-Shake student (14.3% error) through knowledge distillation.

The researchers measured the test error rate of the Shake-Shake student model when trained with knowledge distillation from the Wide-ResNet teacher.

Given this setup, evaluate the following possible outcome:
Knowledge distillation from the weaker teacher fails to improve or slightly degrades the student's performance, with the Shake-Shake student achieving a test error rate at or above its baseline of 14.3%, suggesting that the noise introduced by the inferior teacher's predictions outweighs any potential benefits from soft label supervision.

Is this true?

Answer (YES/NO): NO